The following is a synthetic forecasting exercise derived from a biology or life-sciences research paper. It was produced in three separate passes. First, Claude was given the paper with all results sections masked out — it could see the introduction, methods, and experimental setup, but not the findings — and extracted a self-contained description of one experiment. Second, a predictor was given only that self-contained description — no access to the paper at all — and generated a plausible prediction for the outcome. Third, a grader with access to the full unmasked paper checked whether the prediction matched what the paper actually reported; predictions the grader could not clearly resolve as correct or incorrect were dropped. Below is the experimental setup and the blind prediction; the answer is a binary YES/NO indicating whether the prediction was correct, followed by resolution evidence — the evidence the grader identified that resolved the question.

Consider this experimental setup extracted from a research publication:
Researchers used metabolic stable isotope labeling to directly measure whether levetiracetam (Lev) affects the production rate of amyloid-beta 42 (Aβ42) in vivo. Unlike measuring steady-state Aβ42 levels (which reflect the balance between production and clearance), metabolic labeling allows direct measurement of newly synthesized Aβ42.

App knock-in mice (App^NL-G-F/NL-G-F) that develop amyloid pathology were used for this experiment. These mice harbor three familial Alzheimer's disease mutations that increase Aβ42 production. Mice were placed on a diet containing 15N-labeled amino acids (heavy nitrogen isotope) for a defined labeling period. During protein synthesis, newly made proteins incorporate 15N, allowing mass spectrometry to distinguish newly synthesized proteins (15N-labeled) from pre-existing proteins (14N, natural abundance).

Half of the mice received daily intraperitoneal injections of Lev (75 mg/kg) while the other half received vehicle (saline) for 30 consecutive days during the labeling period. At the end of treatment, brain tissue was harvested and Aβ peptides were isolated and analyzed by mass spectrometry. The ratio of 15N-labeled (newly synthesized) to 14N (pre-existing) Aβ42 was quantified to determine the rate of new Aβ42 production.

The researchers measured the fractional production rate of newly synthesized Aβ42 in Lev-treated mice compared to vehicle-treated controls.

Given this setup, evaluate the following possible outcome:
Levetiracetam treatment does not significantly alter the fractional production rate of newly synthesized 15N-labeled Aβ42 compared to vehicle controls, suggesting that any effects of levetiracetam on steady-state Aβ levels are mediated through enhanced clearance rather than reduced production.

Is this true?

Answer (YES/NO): NO